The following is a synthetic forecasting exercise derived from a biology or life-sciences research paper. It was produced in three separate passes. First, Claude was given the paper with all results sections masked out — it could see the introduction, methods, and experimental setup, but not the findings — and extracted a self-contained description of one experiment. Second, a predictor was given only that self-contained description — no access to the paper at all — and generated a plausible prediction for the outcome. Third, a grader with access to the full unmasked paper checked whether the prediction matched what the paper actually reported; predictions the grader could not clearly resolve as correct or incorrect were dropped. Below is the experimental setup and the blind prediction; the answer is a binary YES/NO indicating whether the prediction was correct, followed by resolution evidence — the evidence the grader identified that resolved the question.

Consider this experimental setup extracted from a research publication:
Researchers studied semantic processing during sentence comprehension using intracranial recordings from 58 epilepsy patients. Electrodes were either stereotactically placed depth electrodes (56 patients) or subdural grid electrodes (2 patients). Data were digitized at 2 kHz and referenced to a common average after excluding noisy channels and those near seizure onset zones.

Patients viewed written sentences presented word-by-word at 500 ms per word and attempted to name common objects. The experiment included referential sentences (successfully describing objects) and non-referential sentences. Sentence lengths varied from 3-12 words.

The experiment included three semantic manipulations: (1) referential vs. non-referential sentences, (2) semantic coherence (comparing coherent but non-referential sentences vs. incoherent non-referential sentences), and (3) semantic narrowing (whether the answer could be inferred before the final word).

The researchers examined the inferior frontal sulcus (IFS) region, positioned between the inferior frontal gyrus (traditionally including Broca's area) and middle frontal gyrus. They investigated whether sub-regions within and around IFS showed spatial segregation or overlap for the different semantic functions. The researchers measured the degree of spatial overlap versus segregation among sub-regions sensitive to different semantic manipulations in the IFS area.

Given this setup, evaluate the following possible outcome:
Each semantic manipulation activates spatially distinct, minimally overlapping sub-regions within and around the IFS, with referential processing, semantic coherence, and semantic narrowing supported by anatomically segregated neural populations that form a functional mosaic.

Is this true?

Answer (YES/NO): NO